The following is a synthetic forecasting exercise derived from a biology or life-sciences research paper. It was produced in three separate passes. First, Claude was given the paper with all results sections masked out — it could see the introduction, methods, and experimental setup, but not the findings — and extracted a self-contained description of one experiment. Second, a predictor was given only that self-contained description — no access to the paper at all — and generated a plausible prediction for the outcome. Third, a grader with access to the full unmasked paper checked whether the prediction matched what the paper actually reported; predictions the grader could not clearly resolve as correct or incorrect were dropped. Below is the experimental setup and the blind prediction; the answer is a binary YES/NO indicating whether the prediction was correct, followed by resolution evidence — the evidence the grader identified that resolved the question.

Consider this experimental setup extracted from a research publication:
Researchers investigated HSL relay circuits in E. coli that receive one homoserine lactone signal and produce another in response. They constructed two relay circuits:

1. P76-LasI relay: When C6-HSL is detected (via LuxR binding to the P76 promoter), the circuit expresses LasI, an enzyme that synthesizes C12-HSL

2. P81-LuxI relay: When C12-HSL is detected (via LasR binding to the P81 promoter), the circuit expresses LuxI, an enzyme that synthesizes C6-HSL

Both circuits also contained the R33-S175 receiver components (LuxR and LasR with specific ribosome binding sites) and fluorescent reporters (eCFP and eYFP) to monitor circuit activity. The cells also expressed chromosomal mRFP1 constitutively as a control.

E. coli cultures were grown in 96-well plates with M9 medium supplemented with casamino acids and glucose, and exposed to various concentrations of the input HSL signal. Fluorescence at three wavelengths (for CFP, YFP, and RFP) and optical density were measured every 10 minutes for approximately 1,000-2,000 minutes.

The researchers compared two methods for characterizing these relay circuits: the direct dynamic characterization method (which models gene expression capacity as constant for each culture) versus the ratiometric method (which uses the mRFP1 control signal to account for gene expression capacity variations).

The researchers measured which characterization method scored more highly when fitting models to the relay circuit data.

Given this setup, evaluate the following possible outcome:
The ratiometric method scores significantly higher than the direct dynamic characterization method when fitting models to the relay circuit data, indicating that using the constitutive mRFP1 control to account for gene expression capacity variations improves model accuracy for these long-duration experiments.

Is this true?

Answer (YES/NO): NO